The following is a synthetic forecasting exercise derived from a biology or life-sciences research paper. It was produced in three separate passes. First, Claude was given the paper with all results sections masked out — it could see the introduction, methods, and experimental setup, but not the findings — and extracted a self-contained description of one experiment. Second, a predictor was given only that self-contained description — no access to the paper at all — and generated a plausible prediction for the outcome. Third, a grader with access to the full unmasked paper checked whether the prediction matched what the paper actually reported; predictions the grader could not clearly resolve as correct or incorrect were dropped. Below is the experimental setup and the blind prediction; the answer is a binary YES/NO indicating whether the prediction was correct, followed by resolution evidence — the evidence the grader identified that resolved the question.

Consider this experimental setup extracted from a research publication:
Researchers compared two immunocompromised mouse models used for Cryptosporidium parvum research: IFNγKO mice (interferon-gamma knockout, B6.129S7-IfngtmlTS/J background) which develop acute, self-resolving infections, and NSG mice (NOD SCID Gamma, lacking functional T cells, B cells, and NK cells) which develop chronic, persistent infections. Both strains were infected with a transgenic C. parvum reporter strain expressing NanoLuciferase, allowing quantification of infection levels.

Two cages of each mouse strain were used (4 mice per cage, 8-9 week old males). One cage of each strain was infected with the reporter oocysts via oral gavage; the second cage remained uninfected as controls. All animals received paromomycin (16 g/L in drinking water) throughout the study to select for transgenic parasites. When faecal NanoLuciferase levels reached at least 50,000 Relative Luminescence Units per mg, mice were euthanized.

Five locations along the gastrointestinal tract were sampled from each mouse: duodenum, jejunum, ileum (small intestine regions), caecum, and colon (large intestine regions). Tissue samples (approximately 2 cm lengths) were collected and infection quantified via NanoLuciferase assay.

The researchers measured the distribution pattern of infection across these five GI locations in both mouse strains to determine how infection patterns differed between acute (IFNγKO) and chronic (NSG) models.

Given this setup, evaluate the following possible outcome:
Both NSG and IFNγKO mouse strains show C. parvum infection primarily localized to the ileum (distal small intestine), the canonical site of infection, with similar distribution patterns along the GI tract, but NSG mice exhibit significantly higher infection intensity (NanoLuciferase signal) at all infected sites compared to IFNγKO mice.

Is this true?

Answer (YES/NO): NO